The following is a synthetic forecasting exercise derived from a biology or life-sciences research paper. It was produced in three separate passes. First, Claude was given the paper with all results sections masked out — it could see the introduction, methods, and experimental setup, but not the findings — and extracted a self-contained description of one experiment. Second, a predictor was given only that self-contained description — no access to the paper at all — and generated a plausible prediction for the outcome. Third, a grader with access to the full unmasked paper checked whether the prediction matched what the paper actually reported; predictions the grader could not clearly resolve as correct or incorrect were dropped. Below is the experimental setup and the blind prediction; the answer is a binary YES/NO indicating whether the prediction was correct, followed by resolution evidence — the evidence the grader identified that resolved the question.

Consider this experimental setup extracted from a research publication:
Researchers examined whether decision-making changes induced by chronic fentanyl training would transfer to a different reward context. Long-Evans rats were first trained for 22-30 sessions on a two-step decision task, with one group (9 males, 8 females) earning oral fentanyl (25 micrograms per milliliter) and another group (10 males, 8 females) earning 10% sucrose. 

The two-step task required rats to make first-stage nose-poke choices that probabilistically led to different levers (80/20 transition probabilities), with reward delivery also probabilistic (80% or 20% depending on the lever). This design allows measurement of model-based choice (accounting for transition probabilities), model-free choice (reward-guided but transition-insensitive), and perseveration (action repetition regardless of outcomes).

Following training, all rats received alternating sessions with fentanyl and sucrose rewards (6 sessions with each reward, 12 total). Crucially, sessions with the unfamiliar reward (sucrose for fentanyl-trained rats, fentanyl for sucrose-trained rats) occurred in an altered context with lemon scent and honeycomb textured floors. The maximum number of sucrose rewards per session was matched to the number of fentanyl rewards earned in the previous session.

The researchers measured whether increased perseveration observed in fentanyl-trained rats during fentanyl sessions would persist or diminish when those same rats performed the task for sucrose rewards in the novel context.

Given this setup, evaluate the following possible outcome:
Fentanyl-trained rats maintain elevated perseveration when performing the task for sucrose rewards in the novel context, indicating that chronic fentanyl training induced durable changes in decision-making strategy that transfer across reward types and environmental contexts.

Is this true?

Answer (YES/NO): YES